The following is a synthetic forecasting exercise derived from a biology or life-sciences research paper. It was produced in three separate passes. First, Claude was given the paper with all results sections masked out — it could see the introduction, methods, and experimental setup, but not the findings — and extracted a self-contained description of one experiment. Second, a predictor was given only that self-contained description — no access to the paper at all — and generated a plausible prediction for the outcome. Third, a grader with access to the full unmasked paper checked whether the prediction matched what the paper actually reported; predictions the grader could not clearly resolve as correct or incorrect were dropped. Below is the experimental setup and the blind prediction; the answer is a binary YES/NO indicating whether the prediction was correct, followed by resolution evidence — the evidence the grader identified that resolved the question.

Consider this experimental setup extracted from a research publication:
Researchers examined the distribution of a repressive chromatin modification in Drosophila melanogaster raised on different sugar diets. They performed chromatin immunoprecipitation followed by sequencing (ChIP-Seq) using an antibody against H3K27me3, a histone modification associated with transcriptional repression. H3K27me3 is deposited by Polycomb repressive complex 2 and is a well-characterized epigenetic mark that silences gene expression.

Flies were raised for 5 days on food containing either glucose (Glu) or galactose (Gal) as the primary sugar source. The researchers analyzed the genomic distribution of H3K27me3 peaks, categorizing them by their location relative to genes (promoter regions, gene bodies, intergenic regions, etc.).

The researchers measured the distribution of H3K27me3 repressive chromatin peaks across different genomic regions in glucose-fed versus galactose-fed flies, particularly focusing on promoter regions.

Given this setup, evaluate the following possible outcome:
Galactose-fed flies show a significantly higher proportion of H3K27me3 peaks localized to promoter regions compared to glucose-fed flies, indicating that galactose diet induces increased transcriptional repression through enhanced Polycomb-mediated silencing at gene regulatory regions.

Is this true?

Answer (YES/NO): NO